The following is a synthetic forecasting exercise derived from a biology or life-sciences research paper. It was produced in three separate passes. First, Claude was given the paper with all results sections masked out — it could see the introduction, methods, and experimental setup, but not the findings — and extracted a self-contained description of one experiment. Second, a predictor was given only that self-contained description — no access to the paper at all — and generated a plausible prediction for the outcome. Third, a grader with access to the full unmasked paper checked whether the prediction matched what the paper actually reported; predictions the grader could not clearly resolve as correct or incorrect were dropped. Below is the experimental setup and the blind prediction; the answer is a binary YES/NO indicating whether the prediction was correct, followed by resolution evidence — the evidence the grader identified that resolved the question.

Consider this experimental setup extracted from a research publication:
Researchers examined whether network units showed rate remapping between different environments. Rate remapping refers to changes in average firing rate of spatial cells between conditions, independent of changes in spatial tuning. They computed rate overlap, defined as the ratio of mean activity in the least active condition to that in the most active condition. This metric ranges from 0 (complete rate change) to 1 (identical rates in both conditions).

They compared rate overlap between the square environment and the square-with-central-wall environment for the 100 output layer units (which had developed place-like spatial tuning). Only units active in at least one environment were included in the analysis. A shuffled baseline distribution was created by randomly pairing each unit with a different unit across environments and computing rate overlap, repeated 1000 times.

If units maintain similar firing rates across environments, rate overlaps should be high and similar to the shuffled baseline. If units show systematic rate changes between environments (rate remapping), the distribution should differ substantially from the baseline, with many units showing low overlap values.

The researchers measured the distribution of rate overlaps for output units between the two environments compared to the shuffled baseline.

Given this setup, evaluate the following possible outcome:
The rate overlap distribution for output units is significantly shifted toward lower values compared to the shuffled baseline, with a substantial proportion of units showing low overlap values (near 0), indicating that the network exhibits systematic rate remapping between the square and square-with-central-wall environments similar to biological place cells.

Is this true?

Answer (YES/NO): NO